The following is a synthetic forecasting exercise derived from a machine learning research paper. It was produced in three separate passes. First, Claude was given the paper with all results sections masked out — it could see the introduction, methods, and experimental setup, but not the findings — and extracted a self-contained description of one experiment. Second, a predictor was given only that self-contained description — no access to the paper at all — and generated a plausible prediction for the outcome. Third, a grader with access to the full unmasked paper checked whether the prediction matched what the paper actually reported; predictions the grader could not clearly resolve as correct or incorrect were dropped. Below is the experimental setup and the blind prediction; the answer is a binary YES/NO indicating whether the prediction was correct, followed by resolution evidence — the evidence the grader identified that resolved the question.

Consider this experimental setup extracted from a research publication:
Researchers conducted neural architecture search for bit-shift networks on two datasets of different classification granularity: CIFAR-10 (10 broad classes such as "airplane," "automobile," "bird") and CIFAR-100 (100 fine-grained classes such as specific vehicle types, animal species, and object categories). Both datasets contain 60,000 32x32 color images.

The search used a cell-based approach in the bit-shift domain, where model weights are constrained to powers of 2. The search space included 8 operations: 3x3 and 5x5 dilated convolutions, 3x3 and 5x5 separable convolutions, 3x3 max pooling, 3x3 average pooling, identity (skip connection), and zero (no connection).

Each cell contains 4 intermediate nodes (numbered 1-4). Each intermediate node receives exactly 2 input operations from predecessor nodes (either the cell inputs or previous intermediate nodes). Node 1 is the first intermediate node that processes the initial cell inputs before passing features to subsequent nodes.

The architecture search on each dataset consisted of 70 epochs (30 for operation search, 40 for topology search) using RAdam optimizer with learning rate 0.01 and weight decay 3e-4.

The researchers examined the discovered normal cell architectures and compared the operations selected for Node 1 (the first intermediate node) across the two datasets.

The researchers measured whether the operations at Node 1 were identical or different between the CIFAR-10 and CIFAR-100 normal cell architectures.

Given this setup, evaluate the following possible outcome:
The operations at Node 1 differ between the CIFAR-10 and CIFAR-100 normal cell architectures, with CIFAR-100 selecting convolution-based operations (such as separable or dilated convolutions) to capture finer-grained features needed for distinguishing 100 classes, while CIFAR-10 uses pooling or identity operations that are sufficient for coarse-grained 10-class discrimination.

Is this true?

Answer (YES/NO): YES